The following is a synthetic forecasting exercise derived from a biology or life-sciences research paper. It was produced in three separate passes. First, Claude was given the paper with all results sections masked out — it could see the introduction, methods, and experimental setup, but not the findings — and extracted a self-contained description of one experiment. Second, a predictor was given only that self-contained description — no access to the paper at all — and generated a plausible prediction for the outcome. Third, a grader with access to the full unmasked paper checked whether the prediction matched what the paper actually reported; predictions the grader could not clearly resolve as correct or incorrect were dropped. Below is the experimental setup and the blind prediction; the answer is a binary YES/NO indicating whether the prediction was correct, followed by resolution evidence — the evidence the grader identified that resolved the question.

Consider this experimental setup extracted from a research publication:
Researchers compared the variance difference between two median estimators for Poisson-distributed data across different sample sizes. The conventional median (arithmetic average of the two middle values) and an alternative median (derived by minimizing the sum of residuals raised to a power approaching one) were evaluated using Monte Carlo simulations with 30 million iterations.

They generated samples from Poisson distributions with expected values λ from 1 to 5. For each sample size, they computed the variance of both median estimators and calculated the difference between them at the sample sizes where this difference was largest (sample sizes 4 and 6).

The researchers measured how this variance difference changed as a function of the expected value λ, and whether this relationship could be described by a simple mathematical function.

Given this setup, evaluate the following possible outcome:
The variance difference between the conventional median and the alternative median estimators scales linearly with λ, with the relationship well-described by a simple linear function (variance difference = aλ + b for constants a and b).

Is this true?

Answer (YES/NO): YES